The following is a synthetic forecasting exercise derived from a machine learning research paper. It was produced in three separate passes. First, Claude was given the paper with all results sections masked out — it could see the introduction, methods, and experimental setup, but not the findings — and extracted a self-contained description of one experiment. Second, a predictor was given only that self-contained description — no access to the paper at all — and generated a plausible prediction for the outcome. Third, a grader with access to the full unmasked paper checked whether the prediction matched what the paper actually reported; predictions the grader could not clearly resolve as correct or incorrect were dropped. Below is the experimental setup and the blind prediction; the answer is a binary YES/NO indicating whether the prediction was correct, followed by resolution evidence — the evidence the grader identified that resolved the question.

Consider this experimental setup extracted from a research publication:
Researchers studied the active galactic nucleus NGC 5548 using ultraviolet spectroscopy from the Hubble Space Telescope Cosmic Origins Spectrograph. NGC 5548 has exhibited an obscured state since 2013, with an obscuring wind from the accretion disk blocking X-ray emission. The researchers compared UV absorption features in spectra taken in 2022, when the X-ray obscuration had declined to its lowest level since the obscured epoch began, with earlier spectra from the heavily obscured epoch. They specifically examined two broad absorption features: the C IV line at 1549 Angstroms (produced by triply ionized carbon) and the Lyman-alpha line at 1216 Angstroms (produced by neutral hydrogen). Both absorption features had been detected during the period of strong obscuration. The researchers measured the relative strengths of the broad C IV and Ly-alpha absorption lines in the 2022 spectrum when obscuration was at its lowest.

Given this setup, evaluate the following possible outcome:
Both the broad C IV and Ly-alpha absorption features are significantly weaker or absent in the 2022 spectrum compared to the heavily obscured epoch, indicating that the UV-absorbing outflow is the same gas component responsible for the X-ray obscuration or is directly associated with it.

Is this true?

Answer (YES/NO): NO